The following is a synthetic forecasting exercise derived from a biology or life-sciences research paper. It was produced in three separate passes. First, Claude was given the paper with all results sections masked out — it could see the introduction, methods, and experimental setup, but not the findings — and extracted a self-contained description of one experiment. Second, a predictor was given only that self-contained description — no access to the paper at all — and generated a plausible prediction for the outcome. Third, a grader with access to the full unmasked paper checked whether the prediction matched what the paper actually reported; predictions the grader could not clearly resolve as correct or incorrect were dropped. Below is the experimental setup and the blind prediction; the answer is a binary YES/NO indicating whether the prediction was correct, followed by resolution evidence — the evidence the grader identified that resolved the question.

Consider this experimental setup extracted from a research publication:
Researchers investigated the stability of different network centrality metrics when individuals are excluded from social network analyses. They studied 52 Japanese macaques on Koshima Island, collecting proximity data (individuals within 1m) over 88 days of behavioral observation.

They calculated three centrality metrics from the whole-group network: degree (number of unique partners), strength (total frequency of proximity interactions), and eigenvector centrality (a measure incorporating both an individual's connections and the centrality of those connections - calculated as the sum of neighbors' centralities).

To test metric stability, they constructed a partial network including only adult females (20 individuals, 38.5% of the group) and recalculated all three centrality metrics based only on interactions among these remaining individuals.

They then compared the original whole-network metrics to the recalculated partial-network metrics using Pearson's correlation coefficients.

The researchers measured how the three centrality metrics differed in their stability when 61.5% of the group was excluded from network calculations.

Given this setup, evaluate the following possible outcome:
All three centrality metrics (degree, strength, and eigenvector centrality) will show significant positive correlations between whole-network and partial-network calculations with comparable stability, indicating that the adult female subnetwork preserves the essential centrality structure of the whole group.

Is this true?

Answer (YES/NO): NO